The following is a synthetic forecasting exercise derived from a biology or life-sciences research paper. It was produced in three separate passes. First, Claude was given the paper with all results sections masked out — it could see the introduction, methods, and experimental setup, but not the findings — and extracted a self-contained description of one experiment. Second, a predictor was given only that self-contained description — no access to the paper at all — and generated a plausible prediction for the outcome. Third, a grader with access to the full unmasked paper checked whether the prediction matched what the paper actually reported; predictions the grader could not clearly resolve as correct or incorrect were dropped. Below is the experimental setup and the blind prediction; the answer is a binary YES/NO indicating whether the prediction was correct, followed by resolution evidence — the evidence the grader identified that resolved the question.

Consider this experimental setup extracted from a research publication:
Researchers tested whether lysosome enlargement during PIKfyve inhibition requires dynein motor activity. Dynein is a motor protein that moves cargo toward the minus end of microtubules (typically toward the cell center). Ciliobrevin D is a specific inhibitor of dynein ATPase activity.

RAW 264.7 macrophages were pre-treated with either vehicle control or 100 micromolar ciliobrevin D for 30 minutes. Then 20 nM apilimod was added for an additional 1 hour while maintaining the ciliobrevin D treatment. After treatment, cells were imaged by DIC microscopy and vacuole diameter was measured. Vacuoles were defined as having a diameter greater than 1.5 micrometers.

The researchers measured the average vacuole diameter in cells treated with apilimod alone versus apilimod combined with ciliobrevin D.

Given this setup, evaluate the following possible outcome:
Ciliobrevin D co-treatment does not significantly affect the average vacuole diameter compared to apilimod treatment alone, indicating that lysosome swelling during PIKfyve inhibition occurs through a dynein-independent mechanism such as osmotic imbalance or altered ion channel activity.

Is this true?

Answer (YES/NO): NO